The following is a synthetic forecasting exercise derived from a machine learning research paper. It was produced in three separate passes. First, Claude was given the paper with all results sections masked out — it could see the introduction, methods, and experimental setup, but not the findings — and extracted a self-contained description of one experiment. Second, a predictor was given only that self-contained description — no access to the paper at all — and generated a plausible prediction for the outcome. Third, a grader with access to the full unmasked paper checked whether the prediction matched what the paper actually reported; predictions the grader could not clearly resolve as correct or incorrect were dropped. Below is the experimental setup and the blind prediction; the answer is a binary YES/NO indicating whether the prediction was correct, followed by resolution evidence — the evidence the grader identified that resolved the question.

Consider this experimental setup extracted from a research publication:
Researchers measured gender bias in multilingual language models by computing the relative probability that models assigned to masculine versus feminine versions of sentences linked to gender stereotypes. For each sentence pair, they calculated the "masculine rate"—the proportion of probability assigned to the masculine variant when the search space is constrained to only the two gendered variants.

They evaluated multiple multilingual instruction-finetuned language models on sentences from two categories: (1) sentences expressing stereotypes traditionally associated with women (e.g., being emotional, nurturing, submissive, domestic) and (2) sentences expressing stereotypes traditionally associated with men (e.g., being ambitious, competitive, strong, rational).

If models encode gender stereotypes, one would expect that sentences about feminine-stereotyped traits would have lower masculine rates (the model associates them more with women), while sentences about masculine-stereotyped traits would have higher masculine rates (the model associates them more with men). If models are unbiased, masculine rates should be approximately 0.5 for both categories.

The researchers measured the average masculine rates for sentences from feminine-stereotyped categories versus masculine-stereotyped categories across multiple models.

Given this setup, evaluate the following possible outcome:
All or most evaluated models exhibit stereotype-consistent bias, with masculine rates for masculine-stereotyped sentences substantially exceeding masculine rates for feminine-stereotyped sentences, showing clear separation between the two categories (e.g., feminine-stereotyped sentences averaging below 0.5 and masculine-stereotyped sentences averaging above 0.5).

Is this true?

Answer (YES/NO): YES